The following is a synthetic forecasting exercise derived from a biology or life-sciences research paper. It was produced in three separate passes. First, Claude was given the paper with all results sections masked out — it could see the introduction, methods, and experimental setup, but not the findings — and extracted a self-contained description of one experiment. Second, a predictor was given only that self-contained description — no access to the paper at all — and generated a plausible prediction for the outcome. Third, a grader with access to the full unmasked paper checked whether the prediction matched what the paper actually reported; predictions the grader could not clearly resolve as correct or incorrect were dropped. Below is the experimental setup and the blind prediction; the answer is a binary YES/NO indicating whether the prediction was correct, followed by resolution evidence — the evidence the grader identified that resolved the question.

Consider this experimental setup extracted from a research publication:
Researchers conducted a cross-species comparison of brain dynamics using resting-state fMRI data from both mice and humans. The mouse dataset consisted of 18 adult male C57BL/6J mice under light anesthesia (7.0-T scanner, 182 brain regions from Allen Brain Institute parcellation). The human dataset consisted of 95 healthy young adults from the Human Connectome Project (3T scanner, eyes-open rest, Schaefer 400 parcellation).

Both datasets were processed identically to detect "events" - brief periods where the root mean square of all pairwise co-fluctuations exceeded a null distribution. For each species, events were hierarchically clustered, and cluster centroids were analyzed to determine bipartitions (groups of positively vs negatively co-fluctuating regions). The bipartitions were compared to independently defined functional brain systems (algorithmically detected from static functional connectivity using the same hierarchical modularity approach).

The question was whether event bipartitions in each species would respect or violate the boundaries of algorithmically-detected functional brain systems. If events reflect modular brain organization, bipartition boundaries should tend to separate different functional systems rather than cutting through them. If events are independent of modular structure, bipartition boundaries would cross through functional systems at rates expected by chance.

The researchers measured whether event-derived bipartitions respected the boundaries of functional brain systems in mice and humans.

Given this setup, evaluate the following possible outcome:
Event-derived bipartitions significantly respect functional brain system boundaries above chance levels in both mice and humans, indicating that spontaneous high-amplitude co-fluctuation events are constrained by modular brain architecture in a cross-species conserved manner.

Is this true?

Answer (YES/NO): YES